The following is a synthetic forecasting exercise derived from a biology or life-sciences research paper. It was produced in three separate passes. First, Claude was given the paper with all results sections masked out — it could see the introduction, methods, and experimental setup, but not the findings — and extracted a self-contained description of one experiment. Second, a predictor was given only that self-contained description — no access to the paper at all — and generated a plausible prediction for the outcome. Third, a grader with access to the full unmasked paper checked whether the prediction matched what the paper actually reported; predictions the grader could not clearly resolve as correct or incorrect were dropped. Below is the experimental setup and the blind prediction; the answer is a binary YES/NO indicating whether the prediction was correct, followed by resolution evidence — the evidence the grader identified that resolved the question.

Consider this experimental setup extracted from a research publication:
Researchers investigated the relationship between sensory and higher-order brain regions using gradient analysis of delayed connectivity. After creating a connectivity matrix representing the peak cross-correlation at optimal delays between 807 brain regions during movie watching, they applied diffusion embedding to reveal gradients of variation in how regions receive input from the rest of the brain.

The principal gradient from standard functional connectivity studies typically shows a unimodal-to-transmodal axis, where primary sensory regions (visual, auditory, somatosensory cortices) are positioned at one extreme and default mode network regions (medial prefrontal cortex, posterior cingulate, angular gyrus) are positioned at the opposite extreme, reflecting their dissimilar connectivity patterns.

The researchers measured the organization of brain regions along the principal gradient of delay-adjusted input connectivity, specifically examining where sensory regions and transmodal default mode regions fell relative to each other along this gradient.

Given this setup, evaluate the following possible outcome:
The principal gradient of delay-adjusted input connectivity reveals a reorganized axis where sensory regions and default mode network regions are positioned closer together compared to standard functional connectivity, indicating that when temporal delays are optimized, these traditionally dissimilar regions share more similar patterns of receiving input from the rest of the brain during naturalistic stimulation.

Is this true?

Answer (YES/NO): YES